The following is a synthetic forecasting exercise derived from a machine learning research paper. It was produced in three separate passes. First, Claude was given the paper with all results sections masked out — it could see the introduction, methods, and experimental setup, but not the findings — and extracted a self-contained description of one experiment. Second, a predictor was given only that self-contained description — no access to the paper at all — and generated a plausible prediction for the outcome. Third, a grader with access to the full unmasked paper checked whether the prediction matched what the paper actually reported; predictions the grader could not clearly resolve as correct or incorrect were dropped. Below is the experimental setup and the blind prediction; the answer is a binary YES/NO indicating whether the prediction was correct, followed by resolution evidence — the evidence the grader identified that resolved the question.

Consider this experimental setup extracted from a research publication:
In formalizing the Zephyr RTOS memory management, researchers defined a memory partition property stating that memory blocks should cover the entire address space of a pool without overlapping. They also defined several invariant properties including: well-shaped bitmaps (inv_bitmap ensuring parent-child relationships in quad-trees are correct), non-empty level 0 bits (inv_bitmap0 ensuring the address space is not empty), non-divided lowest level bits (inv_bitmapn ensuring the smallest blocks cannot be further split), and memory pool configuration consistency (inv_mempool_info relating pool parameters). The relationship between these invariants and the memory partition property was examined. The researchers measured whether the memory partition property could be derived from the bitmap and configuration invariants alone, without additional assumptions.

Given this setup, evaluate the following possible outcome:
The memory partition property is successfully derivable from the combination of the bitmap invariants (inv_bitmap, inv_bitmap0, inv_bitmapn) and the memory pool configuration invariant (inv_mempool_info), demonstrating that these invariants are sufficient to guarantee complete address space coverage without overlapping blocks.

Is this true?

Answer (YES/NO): YES